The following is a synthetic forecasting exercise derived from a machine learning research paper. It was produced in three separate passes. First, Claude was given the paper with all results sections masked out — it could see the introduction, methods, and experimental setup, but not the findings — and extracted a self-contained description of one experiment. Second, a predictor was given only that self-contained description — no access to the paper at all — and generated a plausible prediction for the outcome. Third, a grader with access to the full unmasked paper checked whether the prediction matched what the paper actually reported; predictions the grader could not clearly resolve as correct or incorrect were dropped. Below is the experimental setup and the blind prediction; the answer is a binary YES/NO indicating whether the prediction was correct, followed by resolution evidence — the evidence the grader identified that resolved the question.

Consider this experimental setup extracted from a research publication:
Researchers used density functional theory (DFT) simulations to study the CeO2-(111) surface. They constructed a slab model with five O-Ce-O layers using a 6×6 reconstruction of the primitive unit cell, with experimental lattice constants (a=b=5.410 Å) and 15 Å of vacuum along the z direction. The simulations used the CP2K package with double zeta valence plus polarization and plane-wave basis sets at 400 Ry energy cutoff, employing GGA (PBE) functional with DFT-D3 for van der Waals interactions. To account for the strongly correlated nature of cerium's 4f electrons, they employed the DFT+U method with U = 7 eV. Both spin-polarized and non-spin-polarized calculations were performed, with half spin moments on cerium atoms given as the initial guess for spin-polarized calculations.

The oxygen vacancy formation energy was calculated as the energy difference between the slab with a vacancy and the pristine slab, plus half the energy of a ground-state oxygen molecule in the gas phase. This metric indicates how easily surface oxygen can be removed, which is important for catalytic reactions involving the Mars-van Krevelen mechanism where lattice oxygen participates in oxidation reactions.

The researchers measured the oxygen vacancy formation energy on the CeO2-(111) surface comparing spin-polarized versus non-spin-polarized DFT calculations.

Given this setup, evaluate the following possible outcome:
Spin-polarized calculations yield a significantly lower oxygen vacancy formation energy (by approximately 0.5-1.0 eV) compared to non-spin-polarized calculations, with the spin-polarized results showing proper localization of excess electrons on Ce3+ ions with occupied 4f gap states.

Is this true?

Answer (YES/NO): NO